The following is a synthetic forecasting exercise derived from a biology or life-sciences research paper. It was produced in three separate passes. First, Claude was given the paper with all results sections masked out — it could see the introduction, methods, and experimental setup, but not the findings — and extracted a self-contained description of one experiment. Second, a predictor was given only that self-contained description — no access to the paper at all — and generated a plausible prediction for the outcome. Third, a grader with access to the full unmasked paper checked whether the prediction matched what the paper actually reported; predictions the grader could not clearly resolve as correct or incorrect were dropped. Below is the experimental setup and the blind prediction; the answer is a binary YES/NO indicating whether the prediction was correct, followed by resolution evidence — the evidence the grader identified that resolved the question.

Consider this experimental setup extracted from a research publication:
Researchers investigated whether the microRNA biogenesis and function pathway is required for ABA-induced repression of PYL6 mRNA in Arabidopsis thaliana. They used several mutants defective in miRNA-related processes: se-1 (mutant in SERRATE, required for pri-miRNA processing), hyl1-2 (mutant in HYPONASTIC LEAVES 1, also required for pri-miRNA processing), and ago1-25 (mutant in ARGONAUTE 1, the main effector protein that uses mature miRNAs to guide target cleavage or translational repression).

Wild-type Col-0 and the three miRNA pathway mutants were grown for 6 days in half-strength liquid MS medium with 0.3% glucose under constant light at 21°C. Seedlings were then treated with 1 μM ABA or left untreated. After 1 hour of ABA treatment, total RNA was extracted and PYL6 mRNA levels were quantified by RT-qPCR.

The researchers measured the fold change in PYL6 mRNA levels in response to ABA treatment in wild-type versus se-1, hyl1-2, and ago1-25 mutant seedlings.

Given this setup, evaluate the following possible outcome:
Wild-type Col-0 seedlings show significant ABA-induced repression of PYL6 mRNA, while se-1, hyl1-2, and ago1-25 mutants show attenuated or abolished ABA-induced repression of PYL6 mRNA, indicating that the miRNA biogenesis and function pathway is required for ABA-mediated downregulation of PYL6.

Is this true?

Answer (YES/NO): YES